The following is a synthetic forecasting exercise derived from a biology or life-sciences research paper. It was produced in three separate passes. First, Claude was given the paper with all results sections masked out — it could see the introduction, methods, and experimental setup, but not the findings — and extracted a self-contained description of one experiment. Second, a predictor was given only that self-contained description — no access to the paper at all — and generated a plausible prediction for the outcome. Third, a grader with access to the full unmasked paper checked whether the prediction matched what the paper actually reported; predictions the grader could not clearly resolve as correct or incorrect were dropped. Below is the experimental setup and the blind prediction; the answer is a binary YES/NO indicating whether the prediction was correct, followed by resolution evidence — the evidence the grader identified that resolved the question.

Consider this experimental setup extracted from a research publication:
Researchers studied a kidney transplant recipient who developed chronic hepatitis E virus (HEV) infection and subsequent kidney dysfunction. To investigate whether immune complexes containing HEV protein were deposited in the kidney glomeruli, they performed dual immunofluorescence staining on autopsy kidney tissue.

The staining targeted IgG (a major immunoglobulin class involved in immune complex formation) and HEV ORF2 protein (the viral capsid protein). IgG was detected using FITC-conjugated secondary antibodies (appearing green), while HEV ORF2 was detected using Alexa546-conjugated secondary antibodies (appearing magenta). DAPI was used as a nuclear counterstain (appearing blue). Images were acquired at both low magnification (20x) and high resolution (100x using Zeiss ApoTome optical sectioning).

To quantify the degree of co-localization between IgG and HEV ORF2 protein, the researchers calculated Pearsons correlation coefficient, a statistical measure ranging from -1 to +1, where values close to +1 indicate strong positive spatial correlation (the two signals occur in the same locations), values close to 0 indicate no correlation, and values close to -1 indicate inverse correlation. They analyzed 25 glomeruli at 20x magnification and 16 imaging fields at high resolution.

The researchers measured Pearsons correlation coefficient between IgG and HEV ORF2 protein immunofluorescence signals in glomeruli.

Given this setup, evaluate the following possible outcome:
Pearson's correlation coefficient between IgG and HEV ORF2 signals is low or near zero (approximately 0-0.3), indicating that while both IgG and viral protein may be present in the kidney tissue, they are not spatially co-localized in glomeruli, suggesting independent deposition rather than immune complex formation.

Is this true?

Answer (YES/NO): NO